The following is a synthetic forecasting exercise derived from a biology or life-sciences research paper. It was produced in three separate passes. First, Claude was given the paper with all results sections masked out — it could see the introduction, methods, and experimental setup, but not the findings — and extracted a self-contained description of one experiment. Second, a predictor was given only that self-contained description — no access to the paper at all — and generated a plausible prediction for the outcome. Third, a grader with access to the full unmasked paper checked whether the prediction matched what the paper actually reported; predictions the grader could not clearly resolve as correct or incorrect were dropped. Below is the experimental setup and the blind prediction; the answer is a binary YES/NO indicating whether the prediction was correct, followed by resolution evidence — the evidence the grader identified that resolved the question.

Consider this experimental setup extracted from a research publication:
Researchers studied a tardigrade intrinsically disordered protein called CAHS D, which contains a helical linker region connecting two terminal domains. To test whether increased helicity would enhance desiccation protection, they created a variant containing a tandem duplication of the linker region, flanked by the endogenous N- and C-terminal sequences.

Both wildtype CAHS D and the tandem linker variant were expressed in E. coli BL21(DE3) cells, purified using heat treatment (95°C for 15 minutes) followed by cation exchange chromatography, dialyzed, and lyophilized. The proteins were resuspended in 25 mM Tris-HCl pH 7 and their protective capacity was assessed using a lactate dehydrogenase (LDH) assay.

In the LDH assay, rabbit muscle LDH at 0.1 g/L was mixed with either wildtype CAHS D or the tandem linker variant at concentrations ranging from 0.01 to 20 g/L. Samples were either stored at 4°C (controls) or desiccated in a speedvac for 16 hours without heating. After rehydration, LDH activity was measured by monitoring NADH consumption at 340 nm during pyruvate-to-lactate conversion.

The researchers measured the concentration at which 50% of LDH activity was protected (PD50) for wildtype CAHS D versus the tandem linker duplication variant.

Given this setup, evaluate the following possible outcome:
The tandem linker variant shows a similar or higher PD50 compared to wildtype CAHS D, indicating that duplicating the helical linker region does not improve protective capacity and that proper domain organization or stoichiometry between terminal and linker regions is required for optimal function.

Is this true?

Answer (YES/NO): NO